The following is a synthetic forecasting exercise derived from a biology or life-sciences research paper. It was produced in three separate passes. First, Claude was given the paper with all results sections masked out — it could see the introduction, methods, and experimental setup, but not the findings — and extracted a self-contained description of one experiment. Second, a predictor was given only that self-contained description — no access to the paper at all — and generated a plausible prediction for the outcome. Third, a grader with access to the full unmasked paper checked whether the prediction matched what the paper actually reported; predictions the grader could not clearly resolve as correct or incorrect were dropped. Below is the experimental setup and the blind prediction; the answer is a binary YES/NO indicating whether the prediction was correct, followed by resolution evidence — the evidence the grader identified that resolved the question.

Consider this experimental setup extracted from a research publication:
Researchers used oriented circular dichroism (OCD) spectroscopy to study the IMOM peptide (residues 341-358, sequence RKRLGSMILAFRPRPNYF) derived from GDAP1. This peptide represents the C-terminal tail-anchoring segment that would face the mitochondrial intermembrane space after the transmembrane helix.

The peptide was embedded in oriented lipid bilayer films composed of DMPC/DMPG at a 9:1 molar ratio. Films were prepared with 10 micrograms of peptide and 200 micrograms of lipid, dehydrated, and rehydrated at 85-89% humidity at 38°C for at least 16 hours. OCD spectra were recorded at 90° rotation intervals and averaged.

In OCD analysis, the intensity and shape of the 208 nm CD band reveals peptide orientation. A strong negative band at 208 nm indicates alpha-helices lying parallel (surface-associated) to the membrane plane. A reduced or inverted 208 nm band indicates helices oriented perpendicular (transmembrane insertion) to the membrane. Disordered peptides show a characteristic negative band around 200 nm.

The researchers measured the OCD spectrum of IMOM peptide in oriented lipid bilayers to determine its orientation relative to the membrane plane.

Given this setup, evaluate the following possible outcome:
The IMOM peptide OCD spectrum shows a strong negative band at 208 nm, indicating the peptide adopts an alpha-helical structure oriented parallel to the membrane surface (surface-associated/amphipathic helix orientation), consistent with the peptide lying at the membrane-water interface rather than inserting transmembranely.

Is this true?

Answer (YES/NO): YES